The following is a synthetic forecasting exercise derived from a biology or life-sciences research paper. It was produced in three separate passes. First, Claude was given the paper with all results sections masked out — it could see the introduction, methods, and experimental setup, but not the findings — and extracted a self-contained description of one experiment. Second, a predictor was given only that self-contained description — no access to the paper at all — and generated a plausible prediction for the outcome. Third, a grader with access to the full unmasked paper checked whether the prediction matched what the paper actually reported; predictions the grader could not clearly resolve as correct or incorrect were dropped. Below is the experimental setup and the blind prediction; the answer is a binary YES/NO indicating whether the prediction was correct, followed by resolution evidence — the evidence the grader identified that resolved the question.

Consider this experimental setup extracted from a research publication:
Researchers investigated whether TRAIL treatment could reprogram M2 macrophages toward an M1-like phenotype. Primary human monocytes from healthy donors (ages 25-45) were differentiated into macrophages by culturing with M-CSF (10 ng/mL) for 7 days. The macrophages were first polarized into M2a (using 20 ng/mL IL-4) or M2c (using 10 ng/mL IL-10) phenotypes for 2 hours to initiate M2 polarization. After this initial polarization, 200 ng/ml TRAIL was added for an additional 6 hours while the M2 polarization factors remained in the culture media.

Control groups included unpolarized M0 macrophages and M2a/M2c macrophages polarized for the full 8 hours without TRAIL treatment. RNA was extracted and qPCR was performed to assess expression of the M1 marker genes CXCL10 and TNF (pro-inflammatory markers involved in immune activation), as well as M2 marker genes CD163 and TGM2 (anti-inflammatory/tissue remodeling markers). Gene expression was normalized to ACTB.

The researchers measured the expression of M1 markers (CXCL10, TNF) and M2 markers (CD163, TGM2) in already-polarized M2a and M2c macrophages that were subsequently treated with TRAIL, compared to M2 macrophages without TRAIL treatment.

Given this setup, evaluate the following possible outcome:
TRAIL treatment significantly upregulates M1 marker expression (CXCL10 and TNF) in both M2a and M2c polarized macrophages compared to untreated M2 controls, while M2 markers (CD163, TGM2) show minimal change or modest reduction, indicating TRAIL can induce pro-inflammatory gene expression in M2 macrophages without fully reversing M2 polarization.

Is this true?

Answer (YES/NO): YES